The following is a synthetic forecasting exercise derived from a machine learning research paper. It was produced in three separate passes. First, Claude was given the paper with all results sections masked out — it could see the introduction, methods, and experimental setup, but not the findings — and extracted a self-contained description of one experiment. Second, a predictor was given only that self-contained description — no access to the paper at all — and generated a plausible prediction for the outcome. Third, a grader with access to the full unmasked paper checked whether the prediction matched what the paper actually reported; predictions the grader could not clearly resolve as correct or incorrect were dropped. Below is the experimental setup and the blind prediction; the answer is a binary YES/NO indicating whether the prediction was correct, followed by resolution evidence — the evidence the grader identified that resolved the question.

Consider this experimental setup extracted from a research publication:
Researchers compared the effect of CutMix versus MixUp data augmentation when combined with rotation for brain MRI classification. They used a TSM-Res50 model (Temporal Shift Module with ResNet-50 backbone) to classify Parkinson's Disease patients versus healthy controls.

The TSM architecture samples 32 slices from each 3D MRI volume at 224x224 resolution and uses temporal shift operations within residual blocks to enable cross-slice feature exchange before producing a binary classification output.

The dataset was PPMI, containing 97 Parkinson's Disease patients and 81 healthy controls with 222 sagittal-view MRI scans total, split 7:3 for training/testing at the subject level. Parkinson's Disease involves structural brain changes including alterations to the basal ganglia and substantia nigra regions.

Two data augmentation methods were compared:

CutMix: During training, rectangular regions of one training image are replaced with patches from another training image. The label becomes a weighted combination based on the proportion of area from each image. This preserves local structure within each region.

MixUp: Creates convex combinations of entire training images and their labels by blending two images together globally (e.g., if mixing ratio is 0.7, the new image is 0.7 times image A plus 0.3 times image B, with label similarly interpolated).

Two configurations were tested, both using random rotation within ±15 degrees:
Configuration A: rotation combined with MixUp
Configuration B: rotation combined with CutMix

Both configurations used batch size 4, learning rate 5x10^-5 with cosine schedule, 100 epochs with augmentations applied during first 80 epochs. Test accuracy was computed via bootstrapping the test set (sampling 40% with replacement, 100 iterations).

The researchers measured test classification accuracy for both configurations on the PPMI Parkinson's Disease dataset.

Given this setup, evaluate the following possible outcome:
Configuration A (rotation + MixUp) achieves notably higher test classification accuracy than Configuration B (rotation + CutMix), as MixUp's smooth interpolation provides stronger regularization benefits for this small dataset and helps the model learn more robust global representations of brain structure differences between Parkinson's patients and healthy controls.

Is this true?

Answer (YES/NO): NO